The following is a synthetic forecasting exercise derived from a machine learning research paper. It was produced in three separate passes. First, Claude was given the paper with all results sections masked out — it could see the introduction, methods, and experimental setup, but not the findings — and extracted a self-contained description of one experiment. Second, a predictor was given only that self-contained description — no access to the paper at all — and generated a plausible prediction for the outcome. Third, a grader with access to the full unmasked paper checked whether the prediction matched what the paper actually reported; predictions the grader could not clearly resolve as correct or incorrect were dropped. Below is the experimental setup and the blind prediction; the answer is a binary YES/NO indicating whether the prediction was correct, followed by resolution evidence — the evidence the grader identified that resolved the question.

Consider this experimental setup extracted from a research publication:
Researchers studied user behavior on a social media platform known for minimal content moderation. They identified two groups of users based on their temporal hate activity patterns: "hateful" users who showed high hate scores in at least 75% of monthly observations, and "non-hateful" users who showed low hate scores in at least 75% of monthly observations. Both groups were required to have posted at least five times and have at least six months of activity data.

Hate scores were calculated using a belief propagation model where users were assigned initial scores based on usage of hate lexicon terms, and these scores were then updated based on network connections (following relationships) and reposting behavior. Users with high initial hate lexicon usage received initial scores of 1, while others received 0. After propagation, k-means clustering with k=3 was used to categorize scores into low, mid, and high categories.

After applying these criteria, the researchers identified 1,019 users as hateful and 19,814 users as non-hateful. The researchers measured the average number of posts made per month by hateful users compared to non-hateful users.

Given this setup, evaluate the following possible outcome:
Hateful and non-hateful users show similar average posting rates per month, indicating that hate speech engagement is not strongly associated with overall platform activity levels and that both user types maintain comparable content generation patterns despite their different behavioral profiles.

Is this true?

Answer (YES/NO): NO